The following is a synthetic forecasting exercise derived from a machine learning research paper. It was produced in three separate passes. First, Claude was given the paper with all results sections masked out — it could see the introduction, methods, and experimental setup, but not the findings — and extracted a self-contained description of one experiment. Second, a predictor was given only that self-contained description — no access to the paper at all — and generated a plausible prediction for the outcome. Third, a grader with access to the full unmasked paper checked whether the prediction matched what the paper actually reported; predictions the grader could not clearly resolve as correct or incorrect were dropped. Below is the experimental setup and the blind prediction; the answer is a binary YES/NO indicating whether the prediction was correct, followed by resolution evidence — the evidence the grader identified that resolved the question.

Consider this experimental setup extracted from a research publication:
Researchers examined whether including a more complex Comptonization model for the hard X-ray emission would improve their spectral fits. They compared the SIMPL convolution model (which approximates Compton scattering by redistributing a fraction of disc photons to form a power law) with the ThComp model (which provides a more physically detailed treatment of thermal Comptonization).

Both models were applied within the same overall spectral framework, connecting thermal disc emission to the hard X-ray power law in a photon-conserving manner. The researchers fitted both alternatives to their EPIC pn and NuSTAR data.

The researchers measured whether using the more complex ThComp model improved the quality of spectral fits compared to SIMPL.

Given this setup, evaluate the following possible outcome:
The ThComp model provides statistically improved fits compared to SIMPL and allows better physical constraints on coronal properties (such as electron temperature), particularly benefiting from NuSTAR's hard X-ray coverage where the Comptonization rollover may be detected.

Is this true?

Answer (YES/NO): NO